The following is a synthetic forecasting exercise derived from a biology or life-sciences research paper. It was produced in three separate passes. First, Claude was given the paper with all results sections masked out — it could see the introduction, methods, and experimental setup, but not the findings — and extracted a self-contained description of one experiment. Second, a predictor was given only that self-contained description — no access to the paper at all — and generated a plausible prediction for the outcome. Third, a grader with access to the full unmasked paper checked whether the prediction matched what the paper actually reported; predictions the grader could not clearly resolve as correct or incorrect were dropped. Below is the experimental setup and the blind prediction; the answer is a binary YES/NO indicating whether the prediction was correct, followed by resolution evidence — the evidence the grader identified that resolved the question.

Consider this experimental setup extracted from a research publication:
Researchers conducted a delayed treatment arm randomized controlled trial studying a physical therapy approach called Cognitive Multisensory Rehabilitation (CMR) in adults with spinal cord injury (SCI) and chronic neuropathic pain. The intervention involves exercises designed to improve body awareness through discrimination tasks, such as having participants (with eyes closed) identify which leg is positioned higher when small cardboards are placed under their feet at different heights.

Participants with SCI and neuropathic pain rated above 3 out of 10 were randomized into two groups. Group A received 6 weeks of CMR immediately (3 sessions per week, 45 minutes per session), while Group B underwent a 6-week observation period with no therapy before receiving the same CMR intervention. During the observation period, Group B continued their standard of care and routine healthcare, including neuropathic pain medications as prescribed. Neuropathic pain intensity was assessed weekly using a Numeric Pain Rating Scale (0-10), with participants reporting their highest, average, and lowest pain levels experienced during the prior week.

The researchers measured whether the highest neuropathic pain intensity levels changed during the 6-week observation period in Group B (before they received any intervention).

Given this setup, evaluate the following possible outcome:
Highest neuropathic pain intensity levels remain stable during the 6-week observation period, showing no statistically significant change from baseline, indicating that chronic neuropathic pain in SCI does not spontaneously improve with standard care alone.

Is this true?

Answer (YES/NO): YES